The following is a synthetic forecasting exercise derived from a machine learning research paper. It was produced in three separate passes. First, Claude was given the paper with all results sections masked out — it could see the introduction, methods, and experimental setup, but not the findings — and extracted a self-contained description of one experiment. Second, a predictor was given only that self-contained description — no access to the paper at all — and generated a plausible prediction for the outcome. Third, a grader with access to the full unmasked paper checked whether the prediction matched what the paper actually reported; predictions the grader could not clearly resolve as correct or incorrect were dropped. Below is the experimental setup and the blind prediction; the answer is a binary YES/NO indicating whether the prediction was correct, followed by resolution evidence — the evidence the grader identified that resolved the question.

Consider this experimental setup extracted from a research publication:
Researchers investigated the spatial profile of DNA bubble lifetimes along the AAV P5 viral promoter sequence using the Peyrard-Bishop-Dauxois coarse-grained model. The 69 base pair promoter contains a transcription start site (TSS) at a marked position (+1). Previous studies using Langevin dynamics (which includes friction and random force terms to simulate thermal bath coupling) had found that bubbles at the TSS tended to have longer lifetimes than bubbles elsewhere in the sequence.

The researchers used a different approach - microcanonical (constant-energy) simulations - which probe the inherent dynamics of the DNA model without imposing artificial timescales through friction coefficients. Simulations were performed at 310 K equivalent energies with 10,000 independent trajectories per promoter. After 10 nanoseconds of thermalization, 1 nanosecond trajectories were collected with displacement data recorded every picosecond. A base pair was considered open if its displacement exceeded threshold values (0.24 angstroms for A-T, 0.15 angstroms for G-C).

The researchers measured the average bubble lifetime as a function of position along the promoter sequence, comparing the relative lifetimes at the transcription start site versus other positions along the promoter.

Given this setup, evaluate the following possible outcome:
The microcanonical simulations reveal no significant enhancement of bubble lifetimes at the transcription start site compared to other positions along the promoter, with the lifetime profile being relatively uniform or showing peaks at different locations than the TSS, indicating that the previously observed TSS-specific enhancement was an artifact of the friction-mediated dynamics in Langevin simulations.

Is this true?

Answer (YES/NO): NO